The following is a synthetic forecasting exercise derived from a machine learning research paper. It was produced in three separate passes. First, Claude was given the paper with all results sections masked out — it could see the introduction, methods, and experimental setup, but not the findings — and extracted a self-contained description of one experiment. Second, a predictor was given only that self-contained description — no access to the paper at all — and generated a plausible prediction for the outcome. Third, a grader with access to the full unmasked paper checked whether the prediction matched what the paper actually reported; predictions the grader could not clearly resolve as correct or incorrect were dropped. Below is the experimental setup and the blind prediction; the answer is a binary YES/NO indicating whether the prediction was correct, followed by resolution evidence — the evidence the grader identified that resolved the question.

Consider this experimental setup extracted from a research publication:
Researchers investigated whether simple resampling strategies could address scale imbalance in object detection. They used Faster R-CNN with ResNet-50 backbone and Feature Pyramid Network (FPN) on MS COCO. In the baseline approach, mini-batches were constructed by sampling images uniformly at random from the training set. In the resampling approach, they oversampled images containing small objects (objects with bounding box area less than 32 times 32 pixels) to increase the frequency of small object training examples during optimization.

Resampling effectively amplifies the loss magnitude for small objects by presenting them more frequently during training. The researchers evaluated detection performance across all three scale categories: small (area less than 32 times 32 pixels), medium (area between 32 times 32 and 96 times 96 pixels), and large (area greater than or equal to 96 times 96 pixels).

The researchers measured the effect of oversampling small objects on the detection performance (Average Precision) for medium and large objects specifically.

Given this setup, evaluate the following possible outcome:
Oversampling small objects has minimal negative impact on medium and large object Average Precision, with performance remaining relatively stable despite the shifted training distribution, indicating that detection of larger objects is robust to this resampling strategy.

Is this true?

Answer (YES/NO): NO